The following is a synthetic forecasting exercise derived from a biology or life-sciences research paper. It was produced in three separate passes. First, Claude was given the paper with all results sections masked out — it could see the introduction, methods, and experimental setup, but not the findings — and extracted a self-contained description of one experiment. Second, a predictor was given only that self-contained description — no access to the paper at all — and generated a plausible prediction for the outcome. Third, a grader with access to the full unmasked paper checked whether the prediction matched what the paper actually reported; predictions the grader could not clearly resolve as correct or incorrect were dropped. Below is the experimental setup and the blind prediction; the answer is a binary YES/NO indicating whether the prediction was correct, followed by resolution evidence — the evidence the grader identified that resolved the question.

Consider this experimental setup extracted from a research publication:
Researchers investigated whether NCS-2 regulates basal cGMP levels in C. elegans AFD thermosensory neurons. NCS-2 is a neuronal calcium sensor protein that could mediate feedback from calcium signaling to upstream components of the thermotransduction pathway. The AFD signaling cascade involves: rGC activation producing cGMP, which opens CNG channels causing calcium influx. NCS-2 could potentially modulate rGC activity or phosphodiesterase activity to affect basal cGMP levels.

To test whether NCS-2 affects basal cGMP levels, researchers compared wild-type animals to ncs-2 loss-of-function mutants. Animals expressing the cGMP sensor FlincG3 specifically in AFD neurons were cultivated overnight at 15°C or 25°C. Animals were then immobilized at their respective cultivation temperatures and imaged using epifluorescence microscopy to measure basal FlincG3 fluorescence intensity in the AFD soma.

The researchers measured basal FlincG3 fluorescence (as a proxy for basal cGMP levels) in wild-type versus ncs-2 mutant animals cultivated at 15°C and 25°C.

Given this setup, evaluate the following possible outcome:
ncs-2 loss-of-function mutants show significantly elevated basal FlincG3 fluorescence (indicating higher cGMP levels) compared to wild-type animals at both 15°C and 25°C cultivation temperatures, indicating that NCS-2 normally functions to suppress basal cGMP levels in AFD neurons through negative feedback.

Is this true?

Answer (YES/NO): YES